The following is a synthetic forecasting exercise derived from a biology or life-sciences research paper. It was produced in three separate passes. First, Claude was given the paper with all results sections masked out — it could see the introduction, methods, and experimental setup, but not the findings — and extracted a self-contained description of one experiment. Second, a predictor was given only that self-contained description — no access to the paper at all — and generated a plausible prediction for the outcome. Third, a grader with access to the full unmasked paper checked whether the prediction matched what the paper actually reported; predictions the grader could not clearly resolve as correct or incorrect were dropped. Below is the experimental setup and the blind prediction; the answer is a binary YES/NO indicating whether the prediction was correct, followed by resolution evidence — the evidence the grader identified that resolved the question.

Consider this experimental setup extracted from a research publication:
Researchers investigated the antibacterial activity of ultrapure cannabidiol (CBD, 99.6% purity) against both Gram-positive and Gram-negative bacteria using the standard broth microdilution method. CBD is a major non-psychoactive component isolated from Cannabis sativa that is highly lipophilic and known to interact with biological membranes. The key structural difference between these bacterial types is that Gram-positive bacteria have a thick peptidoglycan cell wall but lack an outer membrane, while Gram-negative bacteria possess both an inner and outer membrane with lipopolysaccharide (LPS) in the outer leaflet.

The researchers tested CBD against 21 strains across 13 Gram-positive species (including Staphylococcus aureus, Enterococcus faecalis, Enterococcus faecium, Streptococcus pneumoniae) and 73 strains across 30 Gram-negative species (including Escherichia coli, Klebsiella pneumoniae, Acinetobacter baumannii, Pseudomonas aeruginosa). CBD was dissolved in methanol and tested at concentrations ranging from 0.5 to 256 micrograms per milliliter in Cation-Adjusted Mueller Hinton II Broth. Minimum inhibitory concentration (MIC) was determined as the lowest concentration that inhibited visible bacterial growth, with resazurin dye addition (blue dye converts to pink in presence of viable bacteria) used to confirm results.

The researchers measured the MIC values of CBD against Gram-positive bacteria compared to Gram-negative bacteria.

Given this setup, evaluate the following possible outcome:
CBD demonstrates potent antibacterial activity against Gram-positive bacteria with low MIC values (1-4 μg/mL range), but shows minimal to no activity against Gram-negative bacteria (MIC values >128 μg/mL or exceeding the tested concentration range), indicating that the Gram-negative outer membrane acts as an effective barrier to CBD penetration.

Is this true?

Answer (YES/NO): NO